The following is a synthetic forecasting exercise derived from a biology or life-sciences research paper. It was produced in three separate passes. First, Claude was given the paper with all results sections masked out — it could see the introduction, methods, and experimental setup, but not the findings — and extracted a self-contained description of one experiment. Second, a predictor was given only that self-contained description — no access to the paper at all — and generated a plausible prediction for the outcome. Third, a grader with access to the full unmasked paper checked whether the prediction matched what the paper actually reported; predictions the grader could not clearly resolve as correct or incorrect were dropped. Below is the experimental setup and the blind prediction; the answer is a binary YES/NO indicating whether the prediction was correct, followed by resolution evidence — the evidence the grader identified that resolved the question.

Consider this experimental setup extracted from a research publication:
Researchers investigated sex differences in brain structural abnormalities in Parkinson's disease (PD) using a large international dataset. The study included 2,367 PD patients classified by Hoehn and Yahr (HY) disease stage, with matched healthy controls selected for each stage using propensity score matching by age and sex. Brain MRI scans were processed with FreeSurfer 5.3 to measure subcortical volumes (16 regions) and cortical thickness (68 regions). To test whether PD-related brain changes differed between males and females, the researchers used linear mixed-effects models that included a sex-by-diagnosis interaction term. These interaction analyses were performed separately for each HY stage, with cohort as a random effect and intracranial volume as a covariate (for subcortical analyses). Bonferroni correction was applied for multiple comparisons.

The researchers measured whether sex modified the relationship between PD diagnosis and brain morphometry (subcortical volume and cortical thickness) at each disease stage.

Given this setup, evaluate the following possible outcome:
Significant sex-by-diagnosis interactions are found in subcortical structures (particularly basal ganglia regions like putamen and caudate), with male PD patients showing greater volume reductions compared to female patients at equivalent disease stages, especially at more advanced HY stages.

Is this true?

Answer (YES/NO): NO